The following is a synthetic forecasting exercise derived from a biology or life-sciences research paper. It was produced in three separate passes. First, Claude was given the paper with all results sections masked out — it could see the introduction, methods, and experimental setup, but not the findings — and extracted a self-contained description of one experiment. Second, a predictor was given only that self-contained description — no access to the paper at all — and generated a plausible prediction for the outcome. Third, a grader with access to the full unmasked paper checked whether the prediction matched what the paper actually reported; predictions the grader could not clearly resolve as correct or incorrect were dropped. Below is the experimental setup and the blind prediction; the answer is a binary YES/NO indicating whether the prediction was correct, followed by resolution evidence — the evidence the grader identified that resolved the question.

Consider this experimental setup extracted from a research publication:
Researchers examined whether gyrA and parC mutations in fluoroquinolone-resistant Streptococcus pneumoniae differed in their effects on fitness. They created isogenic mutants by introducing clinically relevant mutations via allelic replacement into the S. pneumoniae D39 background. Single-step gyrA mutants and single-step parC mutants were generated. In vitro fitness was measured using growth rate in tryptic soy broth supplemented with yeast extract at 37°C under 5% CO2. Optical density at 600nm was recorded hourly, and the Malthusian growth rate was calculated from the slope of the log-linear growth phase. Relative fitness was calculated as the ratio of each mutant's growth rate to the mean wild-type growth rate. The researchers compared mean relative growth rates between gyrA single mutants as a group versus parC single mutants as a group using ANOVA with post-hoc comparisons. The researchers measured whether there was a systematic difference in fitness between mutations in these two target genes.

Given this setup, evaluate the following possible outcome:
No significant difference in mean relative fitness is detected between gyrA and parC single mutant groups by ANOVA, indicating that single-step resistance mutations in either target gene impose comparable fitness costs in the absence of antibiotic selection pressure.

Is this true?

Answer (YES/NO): NO